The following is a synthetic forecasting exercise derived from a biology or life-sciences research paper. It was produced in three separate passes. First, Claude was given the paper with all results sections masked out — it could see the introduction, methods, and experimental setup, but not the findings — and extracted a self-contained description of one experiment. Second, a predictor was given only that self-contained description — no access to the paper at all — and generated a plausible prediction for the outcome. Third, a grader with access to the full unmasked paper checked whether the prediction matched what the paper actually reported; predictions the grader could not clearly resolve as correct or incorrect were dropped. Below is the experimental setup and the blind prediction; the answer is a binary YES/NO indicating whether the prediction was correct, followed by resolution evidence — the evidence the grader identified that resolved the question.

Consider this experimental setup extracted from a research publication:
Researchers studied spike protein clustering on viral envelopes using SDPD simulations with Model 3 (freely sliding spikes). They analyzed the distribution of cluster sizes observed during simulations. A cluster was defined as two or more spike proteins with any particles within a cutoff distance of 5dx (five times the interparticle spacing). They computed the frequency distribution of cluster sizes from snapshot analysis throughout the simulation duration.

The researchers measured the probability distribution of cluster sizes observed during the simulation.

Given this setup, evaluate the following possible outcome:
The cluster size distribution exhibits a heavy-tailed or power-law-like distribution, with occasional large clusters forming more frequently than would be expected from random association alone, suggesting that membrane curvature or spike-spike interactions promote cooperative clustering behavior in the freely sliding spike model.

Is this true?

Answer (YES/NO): NO